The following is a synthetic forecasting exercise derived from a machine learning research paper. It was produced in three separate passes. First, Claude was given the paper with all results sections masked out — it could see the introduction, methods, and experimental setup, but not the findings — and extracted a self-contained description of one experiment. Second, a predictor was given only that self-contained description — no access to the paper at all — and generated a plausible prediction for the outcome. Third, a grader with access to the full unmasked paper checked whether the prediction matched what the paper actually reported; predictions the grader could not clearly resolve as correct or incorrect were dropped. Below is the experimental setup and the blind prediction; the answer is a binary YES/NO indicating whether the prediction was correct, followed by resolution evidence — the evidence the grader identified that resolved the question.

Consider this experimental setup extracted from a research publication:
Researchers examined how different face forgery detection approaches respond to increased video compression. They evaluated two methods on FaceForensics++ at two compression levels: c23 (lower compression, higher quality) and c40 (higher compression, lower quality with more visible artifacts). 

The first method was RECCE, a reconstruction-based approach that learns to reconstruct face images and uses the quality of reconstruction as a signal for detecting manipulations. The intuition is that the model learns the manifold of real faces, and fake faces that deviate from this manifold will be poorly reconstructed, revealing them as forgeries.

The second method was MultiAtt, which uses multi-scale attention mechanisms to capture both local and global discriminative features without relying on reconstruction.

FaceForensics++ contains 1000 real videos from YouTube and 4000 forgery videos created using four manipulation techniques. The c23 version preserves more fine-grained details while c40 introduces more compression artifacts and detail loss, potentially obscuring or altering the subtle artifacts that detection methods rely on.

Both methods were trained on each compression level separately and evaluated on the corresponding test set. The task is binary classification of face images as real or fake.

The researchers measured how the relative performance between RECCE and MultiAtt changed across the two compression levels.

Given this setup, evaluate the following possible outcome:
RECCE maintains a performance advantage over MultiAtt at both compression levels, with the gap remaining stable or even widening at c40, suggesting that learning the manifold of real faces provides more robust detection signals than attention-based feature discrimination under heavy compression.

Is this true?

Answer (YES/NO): NO